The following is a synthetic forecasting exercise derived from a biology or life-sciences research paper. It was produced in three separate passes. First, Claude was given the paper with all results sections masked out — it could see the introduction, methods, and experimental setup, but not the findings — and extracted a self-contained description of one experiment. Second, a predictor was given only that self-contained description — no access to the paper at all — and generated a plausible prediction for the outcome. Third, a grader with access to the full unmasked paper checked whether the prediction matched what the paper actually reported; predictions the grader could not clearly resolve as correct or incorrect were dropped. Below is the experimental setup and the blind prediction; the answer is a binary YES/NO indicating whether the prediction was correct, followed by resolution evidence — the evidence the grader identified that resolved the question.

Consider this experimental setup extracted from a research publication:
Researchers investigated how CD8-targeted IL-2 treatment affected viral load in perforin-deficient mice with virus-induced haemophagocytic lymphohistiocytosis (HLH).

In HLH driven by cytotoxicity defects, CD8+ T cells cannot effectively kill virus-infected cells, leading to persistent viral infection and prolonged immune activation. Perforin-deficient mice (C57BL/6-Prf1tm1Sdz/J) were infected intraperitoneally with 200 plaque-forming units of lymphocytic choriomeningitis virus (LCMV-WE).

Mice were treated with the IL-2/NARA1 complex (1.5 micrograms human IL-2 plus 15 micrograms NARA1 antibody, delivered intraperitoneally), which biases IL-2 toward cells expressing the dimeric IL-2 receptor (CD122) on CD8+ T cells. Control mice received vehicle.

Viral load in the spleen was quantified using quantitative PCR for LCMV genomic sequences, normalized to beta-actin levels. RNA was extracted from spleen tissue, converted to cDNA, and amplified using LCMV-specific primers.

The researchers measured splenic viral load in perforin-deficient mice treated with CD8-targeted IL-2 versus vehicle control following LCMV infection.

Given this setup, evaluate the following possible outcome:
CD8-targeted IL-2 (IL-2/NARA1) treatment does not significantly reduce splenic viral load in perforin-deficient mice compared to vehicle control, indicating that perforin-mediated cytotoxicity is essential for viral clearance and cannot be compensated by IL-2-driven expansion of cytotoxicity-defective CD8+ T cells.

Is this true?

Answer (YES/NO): NO